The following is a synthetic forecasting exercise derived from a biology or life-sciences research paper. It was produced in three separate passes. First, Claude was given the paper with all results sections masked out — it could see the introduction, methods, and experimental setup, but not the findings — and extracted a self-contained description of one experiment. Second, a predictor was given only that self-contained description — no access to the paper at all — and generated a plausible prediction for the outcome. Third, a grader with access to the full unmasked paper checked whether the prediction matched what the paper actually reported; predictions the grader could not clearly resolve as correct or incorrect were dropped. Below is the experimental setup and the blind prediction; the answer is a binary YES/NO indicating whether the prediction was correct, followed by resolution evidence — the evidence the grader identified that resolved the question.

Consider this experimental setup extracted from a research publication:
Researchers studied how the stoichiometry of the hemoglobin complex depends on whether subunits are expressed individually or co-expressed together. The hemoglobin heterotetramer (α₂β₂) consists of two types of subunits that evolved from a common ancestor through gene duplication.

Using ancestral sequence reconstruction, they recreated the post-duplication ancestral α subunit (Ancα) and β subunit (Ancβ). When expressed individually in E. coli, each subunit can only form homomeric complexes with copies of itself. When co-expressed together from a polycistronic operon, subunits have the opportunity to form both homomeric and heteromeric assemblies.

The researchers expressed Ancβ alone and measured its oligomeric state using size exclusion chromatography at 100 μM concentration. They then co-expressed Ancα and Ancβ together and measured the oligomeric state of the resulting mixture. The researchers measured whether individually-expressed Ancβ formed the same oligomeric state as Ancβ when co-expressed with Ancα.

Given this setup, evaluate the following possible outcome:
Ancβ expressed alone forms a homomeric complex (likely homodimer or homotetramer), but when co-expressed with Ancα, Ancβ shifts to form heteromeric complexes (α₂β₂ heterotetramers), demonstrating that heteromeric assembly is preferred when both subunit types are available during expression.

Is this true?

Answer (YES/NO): YES